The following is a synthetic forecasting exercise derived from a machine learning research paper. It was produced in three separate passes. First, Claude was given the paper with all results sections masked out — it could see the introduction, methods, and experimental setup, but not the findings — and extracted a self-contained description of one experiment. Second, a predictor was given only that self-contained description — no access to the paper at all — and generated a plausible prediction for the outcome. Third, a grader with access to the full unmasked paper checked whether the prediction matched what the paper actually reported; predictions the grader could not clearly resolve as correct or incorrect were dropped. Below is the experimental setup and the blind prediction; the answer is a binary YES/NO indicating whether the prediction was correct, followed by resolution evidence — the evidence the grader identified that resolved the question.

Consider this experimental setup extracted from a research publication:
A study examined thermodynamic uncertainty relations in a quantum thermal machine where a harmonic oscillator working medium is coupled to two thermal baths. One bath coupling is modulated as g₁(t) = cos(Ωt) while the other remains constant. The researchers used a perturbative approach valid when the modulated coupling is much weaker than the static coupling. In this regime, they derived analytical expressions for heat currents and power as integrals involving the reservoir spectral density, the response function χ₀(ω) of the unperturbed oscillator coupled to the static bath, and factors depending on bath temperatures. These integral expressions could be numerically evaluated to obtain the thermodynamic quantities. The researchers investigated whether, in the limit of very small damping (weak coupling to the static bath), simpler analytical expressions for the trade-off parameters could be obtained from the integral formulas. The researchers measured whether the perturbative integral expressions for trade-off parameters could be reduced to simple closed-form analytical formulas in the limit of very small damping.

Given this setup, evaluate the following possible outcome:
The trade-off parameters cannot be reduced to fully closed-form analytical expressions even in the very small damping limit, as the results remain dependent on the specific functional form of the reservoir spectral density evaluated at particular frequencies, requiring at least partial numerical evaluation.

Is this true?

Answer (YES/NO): NO